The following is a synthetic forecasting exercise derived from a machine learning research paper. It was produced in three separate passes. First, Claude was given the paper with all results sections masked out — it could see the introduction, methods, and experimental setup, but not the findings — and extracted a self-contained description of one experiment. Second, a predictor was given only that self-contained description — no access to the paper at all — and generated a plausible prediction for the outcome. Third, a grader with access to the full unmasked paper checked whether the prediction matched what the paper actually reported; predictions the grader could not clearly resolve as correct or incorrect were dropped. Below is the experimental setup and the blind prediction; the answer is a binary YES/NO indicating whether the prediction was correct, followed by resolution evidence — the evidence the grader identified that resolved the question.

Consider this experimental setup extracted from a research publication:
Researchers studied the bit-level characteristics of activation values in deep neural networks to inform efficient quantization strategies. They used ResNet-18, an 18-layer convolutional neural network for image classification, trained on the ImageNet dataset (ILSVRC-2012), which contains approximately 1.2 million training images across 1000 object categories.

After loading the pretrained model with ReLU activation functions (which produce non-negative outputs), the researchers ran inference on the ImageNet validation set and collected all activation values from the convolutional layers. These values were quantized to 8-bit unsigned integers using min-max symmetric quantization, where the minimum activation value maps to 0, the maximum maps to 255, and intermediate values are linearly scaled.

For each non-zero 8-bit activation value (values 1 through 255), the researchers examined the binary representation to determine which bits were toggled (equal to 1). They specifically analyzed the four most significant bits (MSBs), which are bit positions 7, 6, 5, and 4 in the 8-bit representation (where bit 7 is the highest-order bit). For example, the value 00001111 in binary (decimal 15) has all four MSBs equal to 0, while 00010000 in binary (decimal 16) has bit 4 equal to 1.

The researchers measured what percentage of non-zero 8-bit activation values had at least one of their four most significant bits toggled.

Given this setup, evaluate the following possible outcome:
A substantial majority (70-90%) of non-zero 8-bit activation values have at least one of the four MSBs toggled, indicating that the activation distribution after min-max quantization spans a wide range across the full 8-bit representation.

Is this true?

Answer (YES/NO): NO